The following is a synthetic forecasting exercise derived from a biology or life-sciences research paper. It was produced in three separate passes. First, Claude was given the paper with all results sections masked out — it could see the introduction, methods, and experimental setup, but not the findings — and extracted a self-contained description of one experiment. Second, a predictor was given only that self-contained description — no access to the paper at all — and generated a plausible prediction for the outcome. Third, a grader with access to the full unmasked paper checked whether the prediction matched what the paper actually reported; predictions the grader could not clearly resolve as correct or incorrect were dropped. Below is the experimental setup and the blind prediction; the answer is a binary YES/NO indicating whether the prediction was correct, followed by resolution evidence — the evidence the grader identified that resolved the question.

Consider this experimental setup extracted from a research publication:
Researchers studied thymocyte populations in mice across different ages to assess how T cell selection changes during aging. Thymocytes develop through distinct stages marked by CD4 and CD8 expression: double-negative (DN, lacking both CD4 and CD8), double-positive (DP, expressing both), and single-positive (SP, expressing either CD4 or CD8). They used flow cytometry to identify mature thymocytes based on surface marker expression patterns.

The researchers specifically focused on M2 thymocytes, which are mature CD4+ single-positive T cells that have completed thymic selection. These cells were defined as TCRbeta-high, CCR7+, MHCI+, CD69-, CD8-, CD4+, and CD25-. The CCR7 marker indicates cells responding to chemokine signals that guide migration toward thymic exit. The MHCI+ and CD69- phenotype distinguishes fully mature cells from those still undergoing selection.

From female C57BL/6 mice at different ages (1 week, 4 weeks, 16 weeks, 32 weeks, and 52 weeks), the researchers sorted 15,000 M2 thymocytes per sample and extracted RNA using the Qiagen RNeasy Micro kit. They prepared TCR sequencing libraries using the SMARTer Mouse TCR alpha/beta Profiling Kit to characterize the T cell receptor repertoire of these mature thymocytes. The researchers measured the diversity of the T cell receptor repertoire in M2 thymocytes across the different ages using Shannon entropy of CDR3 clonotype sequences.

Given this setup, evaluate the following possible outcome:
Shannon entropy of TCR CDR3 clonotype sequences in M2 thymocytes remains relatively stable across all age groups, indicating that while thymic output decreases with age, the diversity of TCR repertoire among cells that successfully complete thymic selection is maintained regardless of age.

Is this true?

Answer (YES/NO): NO